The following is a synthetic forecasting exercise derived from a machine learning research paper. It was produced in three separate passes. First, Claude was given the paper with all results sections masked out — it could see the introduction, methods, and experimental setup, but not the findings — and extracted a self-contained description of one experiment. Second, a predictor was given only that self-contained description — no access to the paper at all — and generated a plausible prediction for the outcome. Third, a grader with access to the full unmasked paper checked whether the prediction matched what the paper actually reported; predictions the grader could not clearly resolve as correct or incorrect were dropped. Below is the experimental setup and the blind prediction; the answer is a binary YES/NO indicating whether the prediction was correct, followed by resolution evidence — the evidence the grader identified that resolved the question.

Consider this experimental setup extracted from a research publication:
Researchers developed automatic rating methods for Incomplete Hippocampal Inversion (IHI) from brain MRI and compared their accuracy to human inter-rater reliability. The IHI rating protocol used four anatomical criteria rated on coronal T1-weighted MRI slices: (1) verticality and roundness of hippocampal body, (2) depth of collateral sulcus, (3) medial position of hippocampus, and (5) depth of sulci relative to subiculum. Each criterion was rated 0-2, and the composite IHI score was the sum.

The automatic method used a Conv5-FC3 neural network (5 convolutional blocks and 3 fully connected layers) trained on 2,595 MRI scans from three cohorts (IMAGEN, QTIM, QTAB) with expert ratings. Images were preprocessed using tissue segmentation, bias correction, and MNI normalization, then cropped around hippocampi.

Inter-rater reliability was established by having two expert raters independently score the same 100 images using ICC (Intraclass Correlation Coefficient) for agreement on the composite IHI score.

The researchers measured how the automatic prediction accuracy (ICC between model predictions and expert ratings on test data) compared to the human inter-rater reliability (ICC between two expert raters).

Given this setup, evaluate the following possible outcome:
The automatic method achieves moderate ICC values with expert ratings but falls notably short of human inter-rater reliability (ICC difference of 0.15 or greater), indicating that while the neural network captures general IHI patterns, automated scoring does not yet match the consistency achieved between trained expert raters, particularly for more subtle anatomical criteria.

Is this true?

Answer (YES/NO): NO